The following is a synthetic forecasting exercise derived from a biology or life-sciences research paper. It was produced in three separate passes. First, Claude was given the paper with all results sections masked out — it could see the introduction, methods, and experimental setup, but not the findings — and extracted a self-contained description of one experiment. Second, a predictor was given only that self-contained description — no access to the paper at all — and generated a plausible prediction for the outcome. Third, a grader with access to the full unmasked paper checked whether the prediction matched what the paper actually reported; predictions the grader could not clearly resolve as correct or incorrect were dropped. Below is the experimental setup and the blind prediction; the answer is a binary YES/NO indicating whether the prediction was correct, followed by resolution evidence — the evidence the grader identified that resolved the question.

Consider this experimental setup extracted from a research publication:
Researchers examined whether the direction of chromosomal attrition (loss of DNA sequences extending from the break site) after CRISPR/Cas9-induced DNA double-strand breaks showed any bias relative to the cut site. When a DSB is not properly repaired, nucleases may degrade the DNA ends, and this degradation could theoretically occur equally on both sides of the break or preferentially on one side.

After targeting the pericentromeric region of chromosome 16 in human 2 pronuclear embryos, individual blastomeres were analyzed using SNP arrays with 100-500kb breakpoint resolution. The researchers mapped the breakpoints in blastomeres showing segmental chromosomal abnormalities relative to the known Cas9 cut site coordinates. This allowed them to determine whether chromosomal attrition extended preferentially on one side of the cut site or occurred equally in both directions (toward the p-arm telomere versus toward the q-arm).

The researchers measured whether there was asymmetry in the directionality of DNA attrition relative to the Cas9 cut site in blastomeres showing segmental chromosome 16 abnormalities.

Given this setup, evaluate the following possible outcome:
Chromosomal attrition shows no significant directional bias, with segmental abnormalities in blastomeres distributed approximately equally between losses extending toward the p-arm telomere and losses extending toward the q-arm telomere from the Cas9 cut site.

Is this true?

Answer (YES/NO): NO